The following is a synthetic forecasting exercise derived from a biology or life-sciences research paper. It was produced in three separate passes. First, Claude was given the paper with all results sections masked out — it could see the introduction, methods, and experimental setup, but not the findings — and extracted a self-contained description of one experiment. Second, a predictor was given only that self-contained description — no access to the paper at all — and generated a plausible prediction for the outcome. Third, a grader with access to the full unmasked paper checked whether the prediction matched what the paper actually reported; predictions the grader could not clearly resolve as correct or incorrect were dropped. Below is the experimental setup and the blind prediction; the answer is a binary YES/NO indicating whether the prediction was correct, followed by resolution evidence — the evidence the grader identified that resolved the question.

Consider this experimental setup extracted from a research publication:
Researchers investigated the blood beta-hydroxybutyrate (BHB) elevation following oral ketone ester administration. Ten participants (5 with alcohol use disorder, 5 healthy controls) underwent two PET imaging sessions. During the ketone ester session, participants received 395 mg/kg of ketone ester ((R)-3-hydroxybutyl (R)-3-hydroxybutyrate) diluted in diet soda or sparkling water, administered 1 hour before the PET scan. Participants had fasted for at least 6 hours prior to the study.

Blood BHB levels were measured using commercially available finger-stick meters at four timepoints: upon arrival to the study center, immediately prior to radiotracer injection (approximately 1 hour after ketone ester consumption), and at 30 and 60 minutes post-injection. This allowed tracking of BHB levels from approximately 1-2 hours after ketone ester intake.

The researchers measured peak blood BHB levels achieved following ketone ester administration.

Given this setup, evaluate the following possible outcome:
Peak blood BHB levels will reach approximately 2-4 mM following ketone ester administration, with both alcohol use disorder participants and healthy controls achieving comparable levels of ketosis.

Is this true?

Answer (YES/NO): YES